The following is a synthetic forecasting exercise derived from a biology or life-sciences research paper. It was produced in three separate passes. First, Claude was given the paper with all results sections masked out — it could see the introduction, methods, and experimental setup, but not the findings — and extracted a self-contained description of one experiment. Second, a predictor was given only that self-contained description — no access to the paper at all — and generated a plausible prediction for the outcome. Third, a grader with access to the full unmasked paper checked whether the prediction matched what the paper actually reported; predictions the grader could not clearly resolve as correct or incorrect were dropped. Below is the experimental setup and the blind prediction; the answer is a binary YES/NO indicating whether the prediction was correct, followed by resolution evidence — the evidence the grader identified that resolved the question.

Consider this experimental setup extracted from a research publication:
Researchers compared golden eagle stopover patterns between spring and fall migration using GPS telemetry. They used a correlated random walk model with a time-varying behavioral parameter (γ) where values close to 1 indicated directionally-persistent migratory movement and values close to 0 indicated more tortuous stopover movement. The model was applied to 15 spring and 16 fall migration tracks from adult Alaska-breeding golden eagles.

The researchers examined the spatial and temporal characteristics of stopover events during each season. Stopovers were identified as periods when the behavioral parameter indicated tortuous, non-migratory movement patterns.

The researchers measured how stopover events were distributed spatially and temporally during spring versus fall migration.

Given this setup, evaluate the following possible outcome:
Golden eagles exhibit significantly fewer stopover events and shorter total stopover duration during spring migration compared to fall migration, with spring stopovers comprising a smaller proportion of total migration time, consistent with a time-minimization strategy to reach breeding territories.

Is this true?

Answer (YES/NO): YES